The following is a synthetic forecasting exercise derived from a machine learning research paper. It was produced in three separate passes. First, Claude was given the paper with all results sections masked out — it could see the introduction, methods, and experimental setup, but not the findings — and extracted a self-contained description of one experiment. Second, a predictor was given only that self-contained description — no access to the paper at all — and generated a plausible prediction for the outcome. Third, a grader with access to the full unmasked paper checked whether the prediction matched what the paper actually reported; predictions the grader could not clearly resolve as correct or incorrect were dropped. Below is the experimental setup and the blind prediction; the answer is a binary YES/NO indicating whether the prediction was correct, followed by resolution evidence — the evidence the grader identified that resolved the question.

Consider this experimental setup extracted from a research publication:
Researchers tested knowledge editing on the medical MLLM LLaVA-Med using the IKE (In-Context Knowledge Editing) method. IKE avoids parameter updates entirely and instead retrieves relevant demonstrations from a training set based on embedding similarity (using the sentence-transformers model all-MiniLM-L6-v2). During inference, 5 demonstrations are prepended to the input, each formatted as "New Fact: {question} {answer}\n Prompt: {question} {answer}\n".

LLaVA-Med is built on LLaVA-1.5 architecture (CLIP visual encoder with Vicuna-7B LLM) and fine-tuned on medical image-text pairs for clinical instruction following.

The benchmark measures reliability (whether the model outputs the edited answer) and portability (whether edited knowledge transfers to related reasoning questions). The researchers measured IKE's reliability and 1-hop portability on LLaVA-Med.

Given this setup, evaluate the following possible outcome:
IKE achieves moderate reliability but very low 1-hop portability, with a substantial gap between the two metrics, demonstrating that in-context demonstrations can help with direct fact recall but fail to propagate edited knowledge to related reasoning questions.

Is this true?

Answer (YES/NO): NO